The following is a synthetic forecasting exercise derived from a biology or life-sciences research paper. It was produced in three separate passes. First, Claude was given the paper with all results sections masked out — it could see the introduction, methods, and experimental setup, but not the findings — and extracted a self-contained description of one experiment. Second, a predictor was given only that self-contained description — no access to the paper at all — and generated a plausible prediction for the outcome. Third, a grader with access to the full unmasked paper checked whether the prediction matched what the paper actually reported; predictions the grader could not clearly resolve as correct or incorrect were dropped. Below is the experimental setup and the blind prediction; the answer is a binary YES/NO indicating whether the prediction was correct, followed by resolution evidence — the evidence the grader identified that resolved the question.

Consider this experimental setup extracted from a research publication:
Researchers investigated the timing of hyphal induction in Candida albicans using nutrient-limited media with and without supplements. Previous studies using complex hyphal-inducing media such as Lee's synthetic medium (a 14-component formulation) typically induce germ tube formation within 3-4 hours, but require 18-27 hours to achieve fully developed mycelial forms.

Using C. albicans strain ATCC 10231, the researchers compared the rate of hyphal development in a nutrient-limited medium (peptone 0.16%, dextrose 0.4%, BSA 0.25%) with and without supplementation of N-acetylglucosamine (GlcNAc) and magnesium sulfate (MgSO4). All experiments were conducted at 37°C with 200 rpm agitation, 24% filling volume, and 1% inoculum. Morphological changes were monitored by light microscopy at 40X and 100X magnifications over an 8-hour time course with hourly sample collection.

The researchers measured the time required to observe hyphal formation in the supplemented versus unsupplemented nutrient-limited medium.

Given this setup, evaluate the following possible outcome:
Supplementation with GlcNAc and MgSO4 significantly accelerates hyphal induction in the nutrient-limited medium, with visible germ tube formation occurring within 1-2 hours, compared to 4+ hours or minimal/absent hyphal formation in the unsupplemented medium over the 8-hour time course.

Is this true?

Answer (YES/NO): YES